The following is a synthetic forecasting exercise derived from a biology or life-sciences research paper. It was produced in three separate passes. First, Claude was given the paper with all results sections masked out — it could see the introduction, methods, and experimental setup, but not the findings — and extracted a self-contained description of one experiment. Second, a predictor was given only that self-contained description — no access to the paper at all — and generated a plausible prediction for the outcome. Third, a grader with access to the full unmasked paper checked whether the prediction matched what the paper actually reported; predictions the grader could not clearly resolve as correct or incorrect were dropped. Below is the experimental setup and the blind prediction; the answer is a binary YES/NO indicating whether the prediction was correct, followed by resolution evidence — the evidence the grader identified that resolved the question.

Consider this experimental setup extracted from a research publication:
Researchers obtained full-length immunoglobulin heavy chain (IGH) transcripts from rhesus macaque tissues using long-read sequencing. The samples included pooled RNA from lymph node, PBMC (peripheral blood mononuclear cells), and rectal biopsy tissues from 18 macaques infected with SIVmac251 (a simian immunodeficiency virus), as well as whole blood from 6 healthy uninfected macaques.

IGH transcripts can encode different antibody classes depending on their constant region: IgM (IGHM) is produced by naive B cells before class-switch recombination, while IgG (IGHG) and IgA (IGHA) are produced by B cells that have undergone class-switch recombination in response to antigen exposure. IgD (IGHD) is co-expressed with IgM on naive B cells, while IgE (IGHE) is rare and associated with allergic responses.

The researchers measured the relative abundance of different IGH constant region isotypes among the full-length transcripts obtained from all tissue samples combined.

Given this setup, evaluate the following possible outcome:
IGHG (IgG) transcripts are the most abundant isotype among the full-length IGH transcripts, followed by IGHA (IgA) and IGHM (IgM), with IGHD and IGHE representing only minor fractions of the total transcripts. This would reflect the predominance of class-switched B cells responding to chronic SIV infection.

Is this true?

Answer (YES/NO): NO